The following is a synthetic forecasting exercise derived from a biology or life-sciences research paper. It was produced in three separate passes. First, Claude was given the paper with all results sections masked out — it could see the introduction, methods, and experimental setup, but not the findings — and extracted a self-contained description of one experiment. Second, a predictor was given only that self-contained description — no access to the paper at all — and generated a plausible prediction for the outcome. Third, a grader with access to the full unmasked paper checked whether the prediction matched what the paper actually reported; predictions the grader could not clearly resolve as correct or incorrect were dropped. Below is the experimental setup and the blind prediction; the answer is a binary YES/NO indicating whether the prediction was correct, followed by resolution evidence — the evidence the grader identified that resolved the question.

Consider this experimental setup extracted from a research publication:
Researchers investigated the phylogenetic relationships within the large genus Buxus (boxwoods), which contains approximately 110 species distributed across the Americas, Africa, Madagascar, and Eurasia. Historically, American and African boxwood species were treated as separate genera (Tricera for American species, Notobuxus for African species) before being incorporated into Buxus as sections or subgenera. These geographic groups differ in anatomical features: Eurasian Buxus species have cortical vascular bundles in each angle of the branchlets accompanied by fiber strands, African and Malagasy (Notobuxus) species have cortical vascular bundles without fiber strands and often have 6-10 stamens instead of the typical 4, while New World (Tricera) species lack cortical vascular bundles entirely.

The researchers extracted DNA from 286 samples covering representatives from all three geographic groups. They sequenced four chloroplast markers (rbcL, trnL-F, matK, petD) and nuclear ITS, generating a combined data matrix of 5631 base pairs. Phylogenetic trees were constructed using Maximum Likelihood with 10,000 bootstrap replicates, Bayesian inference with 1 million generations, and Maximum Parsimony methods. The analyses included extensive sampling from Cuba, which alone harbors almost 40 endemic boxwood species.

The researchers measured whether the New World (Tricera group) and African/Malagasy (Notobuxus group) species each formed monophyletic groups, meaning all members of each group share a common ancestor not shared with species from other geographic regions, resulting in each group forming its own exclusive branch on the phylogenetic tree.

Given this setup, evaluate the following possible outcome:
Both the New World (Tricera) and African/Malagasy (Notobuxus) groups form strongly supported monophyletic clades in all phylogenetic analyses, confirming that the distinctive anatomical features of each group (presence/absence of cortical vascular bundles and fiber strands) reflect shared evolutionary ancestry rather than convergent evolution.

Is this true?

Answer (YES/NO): NO